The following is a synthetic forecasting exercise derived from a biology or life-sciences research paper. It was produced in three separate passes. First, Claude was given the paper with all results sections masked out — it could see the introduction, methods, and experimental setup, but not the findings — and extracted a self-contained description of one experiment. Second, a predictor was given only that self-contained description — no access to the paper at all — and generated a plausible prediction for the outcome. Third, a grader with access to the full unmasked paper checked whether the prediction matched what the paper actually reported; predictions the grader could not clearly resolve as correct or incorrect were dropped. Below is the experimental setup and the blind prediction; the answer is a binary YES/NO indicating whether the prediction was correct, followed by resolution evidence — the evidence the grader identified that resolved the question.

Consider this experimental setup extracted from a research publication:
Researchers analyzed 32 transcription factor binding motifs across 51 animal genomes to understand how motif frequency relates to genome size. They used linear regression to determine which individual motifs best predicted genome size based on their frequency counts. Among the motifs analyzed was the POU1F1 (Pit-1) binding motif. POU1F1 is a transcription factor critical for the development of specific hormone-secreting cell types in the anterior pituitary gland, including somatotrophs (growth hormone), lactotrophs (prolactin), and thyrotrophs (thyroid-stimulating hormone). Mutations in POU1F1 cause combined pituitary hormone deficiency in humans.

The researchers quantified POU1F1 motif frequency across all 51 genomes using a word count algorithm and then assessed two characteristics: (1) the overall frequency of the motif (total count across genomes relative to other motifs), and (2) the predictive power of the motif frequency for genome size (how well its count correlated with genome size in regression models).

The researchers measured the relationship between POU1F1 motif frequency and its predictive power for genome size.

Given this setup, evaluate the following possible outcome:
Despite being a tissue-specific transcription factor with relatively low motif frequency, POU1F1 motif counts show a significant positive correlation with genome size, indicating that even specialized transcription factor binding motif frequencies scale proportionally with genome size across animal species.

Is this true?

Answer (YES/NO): NO